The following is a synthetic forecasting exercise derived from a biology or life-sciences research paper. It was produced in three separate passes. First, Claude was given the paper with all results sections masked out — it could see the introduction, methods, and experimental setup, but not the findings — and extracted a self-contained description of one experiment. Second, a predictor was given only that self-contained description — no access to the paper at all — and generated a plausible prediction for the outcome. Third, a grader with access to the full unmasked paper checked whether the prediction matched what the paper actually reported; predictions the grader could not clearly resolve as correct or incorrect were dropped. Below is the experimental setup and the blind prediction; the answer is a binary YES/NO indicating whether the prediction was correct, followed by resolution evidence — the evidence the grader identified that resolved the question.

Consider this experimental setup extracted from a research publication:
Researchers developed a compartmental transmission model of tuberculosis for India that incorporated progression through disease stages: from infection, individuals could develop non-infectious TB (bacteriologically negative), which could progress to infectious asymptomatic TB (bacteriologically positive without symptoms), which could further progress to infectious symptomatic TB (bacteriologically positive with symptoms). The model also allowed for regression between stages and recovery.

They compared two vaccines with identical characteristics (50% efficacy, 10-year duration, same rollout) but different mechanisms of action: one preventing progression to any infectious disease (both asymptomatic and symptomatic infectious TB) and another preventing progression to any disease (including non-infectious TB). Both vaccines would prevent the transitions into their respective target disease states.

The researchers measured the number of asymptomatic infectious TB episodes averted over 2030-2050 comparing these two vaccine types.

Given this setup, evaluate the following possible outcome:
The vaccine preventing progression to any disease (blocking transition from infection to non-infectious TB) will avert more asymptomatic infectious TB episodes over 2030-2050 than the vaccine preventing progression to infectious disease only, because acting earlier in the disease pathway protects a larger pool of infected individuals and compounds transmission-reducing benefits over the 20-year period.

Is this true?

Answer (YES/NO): YES